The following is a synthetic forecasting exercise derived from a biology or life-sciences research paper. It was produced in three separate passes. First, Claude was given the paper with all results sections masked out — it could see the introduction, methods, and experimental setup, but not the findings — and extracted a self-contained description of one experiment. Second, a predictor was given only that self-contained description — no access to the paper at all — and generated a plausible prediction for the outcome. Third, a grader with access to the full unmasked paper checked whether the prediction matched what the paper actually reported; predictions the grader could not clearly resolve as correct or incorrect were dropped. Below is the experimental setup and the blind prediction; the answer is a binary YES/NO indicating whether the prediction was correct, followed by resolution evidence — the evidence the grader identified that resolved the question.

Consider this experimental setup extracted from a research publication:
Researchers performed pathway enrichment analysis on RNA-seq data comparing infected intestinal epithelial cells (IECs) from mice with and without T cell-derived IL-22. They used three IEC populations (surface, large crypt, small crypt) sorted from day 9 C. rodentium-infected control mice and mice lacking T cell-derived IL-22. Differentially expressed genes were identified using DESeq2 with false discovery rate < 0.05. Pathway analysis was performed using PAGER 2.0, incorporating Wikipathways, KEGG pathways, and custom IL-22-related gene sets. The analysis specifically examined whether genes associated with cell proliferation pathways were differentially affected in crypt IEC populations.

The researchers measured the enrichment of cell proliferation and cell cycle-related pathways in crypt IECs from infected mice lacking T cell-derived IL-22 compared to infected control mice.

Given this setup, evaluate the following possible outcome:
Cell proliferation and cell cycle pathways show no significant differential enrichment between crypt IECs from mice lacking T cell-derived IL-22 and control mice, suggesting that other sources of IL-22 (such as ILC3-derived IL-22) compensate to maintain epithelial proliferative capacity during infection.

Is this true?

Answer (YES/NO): NO